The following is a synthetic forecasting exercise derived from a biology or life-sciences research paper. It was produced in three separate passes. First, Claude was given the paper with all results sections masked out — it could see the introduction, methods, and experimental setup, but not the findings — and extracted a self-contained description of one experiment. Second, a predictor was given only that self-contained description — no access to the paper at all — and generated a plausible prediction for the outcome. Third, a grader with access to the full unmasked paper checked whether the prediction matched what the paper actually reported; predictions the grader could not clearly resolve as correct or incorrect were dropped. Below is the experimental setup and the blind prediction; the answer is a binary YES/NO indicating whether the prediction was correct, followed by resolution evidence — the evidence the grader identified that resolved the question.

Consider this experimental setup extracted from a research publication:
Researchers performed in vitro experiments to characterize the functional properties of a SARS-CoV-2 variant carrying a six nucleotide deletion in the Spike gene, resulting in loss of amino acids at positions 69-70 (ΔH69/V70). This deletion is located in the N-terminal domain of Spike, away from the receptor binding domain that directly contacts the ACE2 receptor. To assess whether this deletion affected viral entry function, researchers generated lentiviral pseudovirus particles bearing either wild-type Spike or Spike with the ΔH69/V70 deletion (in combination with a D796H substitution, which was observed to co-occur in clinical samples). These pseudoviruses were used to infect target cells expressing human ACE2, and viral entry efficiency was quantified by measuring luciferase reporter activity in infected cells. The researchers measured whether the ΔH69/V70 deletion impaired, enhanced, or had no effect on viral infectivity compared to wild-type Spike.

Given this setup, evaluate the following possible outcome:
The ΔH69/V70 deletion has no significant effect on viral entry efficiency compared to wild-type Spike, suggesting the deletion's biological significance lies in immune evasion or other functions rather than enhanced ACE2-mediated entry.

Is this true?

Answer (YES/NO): YES